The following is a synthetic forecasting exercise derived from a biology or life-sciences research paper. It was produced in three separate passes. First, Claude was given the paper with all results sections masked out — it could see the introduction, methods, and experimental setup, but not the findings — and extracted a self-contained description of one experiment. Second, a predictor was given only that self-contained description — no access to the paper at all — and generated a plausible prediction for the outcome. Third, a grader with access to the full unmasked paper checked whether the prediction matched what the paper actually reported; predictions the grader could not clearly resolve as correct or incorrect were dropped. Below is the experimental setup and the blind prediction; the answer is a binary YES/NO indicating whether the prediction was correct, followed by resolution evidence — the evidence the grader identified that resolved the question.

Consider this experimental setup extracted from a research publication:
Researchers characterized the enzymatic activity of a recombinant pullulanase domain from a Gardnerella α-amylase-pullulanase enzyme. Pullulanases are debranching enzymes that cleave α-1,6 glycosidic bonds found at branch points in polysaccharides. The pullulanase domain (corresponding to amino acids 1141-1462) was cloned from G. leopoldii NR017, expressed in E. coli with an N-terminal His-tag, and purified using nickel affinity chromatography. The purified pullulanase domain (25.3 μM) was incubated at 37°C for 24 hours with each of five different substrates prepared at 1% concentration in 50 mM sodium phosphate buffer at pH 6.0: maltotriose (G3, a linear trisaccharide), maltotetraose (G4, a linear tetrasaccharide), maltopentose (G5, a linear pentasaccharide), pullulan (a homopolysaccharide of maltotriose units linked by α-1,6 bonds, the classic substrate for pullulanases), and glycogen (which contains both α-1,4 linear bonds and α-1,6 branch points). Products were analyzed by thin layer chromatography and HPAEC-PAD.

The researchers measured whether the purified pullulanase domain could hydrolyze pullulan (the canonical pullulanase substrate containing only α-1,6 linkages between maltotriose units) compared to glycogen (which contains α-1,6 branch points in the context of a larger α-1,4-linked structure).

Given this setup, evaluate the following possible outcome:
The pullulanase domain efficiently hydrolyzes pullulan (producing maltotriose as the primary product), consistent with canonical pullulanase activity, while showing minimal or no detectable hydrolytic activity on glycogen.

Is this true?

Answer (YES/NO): NO